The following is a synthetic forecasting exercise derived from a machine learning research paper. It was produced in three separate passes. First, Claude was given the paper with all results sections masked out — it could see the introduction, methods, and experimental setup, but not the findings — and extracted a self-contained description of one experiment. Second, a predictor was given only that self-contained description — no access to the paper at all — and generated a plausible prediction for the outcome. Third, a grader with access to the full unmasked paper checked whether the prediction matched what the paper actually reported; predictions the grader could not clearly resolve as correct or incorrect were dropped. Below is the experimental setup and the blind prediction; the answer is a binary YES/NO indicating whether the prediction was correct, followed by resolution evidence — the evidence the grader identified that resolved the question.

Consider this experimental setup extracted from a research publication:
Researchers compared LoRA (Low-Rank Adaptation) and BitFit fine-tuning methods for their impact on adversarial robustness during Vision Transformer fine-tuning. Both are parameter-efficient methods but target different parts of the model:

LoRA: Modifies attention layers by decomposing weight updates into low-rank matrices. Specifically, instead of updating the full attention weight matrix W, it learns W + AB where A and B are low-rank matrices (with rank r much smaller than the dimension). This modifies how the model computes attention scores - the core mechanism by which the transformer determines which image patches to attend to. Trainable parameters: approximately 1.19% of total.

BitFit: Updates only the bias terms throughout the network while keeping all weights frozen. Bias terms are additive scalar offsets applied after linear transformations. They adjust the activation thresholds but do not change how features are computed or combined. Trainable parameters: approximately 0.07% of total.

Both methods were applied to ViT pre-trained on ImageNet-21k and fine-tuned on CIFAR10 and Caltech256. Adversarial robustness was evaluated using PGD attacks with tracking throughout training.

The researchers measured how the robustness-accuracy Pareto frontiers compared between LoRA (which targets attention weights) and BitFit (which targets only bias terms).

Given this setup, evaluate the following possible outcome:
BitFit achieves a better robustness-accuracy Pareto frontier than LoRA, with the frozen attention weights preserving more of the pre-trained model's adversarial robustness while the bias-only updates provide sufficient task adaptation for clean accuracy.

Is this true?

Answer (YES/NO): YES